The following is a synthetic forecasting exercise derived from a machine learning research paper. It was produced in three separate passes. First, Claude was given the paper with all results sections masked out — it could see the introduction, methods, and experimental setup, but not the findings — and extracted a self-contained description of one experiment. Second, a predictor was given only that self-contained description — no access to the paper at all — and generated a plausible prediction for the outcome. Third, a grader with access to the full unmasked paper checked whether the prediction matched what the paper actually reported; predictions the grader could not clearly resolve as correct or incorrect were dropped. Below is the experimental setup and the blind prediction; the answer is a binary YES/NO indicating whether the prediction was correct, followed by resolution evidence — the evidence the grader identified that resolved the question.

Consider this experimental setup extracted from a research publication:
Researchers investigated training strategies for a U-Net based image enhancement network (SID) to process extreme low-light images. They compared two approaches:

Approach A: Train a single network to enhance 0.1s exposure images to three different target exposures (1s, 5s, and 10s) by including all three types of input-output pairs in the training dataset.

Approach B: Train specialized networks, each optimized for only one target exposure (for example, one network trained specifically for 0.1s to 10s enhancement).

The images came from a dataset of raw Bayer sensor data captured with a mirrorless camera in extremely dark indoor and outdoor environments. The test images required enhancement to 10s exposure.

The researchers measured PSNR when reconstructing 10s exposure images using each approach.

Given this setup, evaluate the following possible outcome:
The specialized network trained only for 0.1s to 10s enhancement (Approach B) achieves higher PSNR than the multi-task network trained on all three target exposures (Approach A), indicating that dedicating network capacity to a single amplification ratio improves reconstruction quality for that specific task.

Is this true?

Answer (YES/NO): YES